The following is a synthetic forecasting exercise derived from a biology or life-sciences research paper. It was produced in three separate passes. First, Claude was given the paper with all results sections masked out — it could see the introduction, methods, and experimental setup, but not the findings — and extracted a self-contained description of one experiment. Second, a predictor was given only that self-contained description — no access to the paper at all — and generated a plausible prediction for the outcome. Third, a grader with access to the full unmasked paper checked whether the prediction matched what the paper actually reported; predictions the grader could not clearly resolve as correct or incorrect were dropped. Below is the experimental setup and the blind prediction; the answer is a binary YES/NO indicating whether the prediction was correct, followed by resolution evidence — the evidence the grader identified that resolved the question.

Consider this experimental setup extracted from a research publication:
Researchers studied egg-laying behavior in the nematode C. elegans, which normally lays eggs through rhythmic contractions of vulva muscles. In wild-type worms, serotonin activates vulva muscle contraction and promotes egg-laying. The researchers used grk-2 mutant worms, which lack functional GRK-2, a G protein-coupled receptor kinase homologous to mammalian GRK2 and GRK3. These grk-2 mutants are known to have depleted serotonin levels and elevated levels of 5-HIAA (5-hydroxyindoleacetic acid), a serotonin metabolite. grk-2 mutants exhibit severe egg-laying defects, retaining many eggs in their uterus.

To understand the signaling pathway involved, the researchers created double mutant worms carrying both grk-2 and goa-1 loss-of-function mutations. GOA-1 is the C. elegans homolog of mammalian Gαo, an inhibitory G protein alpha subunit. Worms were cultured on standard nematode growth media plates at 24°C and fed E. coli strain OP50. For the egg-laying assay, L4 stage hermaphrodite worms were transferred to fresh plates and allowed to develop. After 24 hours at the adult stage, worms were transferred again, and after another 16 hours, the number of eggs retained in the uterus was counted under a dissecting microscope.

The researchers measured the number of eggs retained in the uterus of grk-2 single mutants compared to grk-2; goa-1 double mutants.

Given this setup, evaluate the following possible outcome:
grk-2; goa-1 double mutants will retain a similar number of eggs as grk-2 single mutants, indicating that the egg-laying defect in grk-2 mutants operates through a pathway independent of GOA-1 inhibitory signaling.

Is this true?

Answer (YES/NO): NO